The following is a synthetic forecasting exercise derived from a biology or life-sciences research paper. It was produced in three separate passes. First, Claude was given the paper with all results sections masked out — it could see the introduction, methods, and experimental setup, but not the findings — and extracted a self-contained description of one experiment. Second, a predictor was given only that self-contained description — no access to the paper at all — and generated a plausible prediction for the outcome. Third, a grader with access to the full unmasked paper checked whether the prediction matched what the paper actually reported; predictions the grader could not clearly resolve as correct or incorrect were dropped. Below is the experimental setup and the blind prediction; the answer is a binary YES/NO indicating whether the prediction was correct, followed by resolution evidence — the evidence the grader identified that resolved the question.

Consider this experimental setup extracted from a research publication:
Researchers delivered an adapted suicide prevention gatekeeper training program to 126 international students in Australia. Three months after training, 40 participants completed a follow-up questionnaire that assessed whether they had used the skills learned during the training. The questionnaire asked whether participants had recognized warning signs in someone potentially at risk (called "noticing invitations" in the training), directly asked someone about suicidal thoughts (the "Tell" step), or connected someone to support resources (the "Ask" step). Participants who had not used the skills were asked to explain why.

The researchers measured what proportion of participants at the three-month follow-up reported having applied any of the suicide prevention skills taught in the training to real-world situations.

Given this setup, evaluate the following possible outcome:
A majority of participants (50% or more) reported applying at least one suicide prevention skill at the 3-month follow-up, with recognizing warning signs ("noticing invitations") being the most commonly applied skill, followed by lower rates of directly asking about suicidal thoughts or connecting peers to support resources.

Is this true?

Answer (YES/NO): YES